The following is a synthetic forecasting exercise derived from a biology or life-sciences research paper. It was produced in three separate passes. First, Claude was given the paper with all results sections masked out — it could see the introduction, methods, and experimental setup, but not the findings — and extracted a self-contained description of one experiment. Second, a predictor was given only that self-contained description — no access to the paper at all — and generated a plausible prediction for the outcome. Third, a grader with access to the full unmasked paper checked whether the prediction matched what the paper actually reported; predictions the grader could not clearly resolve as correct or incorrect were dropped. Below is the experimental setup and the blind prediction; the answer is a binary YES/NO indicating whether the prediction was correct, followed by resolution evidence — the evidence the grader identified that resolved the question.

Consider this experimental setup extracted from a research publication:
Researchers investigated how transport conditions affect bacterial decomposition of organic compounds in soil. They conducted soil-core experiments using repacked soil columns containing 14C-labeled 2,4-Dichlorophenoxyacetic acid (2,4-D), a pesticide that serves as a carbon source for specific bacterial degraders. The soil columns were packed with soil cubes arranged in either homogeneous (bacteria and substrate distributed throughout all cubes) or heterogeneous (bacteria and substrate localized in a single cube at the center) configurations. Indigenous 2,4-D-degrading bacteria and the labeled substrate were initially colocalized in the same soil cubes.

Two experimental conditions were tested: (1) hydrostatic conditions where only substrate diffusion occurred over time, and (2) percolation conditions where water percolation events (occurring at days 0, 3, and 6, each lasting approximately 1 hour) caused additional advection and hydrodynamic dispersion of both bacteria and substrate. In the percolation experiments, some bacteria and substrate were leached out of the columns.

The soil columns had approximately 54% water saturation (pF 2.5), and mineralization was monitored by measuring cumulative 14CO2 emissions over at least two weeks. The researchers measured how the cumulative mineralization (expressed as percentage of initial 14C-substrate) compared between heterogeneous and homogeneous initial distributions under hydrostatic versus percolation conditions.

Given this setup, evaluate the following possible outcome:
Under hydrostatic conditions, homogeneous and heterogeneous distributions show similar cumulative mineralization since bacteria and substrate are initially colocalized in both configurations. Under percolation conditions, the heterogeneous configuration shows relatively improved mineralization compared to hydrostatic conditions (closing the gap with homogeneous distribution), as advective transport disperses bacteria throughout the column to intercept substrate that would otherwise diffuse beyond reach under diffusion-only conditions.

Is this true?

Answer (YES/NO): NO